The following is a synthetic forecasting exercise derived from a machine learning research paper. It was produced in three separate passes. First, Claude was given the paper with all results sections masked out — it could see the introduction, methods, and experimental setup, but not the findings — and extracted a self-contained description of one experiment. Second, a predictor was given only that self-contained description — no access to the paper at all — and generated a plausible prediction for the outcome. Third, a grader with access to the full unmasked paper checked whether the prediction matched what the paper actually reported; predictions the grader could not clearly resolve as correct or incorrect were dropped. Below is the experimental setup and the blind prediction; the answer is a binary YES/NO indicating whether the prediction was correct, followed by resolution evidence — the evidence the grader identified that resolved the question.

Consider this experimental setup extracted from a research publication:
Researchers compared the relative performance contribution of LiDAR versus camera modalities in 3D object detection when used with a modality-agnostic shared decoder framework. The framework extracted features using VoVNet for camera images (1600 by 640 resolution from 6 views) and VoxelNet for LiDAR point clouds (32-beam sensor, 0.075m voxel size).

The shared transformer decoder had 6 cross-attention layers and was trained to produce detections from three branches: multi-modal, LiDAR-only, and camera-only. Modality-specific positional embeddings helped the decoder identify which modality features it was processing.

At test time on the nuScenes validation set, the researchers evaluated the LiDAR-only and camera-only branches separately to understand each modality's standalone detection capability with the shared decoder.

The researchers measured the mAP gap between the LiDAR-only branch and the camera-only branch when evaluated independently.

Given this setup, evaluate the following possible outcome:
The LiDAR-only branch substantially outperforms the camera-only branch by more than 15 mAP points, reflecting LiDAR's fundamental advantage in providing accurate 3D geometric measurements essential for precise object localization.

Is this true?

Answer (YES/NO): YES